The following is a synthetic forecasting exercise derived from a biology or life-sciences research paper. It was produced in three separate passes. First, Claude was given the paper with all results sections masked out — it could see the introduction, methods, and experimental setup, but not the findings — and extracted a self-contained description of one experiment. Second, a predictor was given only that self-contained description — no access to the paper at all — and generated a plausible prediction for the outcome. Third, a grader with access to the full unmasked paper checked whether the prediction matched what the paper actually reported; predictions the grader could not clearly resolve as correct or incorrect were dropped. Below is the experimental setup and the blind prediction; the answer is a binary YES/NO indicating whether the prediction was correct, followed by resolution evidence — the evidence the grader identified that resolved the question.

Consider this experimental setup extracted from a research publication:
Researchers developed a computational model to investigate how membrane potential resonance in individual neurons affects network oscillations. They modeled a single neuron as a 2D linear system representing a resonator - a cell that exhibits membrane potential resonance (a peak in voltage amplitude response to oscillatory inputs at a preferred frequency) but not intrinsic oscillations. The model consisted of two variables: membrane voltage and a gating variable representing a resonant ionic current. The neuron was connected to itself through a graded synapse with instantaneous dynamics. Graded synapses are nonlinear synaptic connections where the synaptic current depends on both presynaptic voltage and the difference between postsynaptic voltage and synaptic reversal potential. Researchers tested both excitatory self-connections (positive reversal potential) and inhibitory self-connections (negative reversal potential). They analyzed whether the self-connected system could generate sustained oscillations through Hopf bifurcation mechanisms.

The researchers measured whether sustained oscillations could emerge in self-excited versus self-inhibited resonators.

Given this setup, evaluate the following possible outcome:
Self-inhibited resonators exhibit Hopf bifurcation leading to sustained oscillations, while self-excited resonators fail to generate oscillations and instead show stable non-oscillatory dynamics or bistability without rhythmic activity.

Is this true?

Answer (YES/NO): NO